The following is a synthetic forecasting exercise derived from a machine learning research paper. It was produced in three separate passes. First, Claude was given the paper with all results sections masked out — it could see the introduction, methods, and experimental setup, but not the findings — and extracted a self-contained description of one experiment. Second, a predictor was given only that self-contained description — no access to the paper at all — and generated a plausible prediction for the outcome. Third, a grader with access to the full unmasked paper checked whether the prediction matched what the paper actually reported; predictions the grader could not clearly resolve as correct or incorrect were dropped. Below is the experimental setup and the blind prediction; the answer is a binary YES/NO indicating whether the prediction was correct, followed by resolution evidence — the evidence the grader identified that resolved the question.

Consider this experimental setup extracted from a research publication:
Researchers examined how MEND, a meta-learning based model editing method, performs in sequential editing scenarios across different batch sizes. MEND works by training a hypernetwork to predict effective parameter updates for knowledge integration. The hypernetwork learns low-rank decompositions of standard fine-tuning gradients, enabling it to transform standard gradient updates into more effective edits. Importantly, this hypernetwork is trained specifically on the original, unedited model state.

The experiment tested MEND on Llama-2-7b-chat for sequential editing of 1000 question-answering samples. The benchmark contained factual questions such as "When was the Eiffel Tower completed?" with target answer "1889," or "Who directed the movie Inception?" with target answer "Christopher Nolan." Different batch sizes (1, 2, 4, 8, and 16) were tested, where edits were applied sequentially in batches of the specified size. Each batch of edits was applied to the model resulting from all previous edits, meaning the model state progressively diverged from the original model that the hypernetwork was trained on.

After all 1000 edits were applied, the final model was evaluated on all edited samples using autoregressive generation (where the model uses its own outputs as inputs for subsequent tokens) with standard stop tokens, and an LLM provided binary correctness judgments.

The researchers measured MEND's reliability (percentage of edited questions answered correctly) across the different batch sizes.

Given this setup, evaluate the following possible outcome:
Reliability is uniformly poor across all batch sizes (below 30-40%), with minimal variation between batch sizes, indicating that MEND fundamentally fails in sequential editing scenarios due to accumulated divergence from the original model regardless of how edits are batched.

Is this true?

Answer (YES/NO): YES